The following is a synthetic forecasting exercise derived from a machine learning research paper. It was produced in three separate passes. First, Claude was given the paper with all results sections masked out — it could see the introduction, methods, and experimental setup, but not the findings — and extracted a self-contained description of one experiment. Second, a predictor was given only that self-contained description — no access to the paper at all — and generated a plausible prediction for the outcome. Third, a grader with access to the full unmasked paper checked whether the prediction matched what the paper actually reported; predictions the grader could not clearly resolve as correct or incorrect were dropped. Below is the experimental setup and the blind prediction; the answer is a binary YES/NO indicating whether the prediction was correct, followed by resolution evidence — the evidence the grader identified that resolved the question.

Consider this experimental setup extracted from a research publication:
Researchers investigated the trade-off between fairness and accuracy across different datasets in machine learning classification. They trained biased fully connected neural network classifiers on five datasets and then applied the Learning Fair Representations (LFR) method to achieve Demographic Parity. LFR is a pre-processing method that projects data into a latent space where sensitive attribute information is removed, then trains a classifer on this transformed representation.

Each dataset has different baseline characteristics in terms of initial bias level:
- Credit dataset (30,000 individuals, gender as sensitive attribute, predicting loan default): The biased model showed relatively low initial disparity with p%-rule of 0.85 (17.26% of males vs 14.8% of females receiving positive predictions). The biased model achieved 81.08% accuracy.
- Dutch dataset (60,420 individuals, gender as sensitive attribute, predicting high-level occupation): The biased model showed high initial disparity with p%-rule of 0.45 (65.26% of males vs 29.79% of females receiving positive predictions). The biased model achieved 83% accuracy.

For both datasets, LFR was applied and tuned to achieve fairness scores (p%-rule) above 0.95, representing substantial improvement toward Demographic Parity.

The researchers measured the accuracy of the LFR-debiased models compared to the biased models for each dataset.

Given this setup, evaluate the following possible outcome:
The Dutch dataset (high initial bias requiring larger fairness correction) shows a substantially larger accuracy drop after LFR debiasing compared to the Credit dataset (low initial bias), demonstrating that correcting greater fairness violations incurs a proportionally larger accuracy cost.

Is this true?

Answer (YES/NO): YES